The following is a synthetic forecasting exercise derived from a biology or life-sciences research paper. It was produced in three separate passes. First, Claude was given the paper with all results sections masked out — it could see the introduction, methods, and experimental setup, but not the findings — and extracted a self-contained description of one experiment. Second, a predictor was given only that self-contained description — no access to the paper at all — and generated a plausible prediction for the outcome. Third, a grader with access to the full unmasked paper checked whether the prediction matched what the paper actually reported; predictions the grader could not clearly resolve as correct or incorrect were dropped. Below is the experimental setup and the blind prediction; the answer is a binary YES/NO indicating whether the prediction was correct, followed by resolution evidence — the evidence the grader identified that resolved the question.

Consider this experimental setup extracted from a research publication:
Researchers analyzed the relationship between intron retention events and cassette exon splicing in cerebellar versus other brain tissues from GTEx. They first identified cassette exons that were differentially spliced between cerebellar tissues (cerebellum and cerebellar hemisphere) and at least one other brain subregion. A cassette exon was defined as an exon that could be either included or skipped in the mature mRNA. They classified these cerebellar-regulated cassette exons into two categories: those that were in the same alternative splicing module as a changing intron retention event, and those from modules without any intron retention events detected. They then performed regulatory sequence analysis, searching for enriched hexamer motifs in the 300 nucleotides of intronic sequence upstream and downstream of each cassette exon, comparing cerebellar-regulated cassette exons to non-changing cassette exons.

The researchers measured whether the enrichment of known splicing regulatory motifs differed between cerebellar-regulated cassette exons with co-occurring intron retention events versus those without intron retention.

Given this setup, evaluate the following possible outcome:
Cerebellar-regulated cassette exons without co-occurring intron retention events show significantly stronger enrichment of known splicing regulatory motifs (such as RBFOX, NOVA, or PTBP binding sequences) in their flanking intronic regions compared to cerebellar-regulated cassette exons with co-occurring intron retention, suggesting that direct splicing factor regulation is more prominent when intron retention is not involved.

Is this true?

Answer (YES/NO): NO